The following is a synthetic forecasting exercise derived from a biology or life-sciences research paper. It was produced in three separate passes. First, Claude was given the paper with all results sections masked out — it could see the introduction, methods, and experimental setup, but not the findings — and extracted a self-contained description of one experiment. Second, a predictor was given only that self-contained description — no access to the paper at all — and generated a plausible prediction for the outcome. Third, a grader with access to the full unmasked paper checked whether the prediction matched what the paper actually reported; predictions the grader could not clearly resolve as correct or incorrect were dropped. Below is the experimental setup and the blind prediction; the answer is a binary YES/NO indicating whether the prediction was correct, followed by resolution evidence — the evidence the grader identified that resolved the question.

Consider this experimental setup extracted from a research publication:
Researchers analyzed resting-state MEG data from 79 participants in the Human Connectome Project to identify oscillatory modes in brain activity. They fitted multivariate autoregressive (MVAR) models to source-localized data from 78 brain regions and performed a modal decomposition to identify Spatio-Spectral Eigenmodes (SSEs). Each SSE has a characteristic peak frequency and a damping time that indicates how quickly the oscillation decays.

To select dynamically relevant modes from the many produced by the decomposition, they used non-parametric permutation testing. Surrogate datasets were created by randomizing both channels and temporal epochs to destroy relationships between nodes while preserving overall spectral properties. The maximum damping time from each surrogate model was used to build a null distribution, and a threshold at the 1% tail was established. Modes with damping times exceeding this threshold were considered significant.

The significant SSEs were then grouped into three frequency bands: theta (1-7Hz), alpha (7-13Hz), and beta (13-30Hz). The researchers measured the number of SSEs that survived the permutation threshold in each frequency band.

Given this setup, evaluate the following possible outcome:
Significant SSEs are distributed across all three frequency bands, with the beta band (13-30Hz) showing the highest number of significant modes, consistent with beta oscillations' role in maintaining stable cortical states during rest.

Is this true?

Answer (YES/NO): NO